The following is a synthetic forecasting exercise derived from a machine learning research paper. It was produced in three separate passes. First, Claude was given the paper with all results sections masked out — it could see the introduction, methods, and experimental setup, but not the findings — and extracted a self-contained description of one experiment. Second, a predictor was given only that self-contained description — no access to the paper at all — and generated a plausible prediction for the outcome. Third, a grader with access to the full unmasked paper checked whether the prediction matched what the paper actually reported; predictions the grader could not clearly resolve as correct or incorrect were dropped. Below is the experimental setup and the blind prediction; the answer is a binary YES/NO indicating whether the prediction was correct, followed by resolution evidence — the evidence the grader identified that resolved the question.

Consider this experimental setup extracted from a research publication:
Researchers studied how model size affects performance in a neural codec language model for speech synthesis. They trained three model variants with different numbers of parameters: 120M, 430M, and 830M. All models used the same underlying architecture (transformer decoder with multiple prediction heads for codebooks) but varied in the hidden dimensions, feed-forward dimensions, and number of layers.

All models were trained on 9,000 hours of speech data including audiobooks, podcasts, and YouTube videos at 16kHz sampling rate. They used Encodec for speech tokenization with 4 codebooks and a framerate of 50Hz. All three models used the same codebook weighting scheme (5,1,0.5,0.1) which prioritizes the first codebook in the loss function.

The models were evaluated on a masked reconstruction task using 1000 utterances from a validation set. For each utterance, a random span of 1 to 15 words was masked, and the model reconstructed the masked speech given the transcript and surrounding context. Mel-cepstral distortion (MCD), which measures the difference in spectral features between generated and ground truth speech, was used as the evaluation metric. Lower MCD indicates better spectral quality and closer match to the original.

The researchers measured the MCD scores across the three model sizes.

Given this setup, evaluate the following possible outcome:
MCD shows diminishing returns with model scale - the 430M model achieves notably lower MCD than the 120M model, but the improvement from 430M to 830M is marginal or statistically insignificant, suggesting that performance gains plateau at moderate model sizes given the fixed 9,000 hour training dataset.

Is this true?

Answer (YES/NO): NO